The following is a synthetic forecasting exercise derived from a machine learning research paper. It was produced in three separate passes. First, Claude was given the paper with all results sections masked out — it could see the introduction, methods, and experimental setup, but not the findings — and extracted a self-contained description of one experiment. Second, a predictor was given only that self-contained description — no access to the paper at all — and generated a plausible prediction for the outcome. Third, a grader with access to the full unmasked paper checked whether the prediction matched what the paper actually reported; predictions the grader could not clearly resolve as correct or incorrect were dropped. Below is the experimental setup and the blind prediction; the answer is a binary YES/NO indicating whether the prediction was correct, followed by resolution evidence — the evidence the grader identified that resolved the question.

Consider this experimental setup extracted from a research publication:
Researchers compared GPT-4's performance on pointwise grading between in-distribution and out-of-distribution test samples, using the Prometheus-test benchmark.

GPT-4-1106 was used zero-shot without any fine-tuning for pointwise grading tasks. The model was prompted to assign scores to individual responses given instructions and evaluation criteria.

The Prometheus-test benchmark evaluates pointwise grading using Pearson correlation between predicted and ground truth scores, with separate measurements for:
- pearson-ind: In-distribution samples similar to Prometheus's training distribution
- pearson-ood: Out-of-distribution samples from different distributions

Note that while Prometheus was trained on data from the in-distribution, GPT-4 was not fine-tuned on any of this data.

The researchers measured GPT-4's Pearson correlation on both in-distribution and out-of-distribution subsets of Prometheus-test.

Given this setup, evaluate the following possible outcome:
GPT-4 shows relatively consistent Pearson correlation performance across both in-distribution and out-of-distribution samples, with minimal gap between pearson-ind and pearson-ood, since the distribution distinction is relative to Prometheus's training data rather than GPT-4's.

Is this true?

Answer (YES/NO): YES